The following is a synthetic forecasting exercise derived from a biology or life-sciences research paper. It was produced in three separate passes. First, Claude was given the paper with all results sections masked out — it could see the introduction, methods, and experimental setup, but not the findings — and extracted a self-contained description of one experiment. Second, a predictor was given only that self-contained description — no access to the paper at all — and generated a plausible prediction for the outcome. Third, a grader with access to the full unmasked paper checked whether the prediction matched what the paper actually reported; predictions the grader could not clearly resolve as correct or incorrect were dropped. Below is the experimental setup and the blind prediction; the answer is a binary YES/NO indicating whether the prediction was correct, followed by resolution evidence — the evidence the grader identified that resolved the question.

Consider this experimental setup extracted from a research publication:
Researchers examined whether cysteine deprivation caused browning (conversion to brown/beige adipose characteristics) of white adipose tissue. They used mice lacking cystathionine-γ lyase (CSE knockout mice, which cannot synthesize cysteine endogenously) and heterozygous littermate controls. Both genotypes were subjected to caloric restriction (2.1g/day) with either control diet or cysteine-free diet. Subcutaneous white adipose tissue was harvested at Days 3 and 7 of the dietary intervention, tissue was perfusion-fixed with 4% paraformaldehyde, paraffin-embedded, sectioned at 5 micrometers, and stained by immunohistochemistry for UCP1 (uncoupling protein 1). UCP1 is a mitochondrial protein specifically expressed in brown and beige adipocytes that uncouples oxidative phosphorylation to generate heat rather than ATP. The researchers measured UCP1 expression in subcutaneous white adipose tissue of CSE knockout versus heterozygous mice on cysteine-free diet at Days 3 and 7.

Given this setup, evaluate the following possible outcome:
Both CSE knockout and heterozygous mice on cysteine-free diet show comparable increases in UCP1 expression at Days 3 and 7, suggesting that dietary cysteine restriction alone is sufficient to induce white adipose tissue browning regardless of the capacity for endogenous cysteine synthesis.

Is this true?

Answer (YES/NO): NO